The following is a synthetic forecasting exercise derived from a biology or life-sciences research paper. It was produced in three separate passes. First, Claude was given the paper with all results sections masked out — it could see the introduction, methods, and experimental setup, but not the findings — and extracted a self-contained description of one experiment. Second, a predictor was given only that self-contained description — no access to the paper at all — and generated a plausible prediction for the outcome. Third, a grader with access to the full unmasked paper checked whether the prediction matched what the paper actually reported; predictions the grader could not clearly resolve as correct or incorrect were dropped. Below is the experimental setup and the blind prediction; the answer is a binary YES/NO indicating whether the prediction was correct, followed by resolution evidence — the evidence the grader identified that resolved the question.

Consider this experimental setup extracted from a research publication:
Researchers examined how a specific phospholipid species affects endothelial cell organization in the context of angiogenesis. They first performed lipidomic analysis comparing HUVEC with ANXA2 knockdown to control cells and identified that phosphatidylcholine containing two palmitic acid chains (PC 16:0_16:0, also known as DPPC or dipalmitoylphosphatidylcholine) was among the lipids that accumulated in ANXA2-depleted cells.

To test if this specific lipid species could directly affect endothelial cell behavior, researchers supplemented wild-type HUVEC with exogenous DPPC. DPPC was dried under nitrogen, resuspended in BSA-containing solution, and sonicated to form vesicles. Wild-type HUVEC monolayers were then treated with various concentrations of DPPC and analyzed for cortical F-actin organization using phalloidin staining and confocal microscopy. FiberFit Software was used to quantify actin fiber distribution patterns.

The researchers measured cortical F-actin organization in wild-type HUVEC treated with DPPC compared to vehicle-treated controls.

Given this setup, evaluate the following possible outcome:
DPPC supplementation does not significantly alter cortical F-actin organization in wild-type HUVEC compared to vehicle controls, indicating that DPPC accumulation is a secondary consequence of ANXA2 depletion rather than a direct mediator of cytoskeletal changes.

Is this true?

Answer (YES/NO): NO